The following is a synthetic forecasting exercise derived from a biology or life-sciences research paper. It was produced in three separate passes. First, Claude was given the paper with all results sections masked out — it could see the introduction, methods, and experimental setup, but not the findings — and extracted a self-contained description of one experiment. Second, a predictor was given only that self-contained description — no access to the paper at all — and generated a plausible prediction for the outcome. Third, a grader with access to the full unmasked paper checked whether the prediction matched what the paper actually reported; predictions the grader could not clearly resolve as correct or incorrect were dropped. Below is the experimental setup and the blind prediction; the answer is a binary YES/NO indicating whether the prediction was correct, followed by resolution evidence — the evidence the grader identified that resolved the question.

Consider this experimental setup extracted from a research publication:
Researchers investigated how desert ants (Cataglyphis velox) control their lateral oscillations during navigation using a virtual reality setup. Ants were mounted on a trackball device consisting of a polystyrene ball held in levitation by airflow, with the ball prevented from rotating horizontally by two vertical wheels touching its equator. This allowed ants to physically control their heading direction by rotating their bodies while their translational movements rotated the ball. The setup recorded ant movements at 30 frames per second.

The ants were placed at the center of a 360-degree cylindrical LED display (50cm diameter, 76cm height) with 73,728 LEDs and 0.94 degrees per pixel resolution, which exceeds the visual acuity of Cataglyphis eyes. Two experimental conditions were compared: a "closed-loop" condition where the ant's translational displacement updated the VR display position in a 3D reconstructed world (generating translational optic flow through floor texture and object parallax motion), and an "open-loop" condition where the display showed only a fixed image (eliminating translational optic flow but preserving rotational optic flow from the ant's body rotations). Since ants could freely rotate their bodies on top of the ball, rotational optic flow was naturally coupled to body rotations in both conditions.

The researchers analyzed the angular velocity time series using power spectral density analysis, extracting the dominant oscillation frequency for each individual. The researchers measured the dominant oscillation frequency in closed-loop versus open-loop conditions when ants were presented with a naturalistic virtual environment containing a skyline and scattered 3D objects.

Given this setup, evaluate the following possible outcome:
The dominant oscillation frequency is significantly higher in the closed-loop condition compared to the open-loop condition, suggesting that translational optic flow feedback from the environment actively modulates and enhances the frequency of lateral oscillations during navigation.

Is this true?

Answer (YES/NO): YES